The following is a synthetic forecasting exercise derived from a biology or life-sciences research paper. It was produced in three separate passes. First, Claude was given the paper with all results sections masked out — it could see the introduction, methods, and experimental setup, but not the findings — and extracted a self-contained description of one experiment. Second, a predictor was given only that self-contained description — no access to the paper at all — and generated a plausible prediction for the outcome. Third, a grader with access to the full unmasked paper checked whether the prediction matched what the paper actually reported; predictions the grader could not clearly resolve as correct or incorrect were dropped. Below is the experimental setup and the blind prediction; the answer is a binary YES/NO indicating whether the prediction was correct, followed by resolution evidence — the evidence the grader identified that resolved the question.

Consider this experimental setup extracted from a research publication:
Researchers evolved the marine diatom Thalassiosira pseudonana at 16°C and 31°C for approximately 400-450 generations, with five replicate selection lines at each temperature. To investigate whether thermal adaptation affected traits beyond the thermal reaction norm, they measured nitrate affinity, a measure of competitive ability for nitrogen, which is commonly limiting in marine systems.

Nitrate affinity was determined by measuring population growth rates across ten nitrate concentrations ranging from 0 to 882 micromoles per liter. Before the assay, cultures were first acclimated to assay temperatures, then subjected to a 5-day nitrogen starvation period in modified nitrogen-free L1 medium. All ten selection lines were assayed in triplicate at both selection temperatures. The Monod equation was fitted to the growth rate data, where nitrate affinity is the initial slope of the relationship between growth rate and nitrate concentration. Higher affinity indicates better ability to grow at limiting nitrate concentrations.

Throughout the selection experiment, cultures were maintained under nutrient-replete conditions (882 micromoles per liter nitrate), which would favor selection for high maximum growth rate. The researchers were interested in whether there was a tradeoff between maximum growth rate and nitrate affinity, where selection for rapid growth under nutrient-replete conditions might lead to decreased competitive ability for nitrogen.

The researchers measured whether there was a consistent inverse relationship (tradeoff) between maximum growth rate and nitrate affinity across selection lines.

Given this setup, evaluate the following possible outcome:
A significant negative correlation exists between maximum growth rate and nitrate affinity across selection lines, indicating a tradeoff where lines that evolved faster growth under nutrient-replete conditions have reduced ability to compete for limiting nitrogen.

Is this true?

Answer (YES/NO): NO